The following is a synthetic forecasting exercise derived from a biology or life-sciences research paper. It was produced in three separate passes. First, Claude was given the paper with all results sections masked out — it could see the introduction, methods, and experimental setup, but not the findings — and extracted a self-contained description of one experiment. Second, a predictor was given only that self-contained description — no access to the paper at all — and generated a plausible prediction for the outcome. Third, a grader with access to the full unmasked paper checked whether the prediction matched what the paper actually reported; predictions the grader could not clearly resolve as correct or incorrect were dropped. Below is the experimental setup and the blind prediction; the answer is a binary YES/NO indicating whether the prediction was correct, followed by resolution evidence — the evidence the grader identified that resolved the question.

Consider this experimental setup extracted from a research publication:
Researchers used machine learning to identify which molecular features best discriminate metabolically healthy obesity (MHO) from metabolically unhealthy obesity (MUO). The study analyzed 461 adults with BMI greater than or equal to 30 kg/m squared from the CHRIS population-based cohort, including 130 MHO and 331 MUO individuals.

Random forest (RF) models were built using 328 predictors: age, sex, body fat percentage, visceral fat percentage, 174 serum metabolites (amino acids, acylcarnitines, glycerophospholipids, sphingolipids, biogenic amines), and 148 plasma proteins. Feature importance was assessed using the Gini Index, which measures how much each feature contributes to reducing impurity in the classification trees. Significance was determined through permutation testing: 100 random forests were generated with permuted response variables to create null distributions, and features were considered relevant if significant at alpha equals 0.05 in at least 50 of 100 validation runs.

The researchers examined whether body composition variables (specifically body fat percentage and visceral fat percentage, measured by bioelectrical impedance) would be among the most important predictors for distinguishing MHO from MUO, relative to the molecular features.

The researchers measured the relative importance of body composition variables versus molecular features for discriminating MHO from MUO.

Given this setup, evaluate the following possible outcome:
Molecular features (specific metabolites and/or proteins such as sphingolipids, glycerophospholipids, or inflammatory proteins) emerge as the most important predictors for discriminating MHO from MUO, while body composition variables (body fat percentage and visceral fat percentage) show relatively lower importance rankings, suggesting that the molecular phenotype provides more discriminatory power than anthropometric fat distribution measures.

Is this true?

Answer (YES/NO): NO